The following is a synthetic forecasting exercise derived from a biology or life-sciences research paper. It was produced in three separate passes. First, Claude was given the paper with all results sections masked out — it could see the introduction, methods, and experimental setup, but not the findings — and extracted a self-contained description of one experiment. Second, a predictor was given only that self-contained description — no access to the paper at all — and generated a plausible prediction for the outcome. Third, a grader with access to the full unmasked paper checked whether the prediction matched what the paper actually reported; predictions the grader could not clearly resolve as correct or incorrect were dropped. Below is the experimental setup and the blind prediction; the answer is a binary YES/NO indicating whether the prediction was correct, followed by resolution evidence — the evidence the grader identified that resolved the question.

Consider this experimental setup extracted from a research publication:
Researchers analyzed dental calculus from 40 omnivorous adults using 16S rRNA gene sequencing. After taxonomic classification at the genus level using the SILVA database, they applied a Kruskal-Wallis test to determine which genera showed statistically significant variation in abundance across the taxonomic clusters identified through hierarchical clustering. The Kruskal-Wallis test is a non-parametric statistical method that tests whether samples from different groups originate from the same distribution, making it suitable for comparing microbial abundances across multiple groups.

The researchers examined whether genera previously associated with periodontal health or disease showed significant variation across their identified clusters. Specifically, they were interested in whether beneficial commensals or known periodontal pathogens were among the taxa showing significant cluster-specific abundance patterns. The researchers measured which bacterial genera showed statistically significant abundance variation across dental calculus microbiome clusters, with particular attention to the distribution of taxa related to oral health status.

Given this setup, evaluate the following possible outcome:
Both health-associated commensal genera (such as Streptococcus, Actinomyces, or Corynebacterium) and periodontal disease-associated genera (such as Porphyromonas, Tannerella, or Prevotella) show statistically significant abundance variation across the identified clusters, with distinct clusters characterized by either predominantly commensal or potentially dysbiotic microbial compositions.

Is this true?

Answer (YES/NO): YES